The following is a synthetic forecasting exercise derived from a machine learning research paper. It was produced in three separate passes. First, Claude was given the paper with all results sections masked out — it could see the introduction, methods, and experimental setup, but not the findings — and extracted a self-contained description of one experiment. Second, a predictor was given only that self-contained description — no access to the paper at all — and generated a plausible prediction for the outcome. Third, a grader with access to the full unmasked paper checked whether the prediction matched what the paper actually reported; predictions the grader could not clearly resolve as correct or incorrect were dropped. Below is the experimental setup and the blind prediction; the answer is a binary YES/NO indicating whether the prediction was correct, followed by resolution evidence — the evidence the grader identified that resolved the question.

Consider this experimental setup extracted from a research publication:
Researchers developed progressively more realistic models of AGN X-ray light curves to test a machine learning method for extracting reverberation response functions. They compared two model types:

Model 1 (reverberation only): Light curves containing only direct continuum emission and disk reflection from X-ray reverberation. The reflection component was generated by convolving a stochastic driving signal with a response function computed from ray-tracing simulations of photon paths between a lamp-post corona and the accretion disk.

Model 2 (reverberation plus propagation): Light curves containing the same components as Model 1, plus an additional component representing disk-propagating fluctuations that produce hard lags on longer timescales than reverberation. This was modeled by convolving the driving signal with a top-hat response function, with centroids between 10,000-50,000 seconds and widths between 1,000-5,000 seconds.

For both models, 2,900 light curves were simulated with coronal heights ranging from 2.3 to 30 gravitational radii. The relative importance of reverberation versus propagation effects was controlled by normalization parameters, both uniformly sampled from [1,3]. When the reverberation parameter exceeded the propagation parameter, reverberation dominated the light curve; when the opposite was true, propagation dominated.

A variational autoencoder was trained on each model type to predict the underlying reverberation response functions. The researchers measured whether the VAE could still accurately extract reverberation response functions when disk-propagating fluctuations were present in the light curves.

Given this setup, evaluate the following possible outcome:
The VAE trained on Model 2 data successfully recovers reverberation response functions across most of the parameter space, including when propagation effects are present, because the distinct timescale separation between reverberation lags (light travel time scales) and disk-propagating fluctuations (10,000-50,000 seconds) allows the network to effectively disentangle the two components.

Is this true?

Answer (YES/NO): YES